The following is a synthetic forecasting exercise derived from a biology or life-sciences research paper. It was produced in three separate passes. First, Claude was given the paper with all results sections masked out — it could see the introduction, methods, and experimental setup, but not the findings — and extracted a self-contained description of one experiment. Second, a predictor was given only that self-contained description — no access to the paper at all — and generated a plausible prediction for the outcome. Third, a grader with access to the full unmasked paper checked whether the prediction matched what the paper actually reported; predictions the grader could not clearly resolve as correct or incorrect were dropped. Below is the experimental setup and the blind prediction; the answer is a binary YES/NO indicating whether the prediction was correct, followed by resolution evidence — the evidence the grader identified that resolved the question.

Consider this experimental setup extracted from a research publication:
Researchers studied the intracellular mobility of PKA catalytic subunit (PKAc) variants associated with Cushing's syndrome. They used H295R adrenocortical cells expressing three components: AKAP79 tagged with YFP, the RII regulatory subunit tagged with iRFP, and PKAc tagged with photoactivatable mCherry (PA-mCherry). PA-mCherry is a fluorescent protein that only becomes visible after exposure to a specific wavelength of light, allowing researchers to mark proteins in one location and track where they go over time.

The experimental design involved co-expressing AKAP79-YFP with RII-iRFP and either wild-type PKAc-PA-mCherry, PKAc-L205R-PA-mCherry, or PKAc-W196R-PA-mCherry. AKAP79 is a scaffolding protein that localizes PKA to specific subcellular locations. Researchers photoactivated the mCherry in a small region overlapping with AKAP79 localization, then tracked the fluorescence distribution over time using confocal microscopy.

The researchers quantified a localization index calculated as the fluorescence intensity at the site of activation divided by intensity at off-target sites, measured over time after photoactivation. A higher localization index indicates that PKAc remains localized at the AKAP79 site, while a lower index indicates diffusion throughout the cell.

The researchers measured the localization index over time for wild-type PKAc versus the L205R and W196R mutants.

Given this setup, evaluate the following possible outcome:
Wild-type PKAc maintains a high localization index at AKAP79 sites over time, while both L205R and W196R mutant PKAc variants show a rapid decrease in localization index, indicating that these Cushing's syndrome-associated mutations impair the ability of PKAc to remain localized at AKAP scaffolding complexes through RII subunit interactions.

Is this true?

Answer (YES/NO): YES